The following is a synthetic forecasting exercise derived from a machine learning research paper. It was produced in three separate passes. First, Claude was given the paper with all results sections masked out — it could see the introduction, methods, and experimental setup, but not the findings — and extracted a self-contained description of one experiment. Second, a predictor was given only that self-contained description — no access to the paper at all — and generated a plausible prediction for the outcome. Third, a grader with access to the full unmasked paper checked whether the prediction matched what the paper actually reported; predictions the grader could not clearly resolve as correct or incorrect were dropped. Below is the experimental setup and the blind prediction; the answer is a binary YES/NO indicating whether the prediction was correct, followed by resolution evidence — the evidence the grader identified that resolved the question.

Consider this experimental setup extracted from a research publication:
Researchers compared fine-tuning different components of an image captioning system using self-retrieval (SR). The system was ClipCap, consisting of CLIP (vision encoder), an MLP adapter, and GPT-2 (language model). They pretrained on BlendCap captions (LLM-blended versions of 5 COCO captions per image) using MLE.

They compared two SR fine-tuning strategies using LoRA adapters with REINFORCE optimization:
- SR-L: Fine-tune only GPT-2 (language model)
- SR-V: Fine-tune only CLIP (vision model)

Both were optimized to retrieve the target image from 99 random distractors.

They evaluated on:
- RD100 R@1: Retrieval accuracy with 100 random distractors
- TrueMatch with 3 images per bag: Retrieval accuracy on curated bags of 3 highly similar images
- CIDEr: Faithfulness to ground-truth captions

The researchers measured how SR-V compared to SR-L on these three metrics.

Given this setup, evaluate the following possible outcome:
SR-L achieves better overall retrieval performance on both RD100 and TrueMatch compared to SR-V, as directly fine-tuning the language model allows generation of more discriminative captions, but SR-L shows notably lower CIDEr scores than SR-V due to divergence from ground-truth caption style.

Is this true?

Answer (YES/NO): NO